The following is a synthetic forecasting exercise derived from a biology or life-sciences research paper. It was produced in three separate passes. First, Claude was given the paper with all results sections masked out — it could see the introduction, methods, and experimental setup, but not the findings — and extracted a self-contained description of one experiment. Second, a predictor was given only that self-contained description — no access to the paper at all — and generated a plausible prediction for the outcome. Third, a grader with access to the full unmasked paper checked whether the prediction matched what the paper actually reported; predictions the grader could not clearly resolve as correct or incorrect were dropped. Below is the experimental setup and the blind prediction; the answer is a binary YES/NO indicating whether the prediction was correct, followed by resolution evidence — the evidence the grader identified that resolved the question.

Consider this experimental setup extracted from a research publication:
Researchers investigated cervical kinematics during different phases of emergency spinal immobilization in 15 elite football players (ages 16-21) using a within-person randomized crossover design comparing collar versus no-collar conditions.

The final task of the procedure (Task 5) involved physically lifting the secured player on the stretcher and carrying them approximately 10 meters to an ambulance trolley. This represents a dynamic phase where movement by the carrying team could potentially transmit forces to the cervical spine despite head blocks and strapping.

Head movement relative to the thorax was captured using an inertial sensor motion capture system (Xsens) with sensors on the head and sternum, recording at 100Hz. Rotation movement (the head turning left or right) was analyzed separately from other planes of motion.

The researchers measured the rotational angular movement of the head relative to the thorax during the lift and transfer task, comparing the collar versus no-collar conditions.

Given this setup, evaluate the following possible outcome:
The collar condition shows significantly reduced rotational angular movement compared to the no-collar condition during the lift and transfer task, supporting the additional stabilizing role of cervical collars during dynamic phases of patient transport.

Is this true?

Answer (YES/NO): NO